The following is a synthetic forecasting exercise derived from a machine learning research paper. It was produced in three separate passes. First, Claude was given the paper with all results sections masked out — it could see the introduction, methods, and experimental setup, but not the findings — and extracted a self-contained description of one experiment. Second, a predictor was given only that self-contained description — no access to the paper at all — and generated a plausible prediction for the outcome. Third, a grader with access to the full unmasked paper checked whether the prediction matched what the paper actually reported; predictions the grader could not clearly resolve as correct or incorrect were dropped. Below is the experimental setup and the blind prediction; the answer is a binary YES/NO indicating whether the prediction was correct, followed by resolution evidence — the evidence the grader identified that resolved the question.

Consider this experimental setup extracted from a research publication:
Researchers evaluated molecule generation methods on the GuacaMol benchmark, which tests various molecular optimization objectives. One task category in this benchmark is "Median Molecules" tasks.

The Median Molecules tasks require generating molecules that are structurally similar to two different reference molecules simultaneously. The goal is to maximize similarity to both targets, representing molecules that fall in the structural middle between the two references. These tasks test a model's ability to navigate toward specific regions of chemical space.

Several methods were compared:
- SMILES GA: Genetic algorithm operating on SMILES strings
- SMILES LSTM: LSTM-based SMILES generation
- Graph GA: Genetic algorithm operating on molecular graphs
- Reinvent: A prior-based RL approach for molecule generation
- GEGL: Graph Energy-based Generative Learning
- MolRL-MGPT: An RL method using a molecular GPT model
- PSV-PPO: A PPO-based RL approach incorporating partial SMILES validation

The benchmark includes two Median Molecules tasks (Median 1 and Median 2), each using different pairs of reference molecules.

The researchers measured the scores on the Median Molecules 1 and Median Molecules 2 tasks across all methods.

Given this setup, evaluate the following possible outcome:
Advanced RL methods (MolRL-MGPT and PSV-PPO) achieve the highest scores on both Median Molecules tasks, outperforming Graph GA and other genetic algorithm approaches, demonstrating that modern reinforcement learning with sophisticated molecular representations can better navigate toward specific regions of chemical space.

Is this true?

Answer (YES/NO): NO